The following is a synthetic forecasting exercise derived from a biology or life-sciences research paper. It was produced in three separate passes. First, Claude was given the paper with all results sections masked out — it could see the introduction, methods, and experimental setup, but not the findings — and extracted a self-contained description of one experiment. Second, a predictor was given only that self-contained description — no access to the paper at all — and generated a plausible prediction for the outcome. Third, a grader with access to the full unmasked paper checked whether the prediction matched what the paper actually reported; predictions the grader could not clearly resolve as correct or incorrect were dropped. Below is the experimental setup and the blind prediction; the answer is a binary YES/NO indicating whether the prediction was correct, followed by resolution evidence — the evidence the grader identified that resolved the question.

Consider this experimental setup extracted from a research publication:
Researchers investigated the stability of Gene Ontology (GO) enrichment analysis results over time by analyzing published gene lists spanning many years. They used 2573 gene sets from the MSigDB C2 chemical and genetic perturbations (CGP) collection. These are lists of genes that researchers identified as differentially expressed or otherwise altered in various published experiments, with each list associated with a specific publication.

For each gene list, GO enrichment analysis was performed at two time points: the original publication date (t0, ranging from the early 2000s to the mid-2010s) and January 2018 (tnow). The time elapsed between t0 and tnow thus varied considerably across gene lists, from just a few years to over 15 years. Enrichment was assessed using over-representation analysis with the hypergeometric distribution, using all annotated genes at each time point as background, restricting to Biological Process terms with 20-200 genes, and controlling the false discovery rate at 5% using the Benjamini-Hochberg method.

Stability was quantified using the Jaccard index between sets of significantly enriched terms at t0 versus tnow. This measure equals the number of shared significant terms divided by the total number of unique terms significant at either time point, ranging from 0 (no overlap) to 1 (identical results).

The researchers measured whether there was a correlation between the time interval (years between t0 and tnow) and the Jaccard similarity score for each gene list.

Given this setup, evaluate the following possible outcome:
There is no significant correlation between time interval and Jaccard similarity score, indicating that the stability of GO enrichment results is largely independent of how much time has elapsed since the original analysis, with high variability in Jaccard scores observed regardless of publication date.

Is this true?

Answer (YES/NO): NO